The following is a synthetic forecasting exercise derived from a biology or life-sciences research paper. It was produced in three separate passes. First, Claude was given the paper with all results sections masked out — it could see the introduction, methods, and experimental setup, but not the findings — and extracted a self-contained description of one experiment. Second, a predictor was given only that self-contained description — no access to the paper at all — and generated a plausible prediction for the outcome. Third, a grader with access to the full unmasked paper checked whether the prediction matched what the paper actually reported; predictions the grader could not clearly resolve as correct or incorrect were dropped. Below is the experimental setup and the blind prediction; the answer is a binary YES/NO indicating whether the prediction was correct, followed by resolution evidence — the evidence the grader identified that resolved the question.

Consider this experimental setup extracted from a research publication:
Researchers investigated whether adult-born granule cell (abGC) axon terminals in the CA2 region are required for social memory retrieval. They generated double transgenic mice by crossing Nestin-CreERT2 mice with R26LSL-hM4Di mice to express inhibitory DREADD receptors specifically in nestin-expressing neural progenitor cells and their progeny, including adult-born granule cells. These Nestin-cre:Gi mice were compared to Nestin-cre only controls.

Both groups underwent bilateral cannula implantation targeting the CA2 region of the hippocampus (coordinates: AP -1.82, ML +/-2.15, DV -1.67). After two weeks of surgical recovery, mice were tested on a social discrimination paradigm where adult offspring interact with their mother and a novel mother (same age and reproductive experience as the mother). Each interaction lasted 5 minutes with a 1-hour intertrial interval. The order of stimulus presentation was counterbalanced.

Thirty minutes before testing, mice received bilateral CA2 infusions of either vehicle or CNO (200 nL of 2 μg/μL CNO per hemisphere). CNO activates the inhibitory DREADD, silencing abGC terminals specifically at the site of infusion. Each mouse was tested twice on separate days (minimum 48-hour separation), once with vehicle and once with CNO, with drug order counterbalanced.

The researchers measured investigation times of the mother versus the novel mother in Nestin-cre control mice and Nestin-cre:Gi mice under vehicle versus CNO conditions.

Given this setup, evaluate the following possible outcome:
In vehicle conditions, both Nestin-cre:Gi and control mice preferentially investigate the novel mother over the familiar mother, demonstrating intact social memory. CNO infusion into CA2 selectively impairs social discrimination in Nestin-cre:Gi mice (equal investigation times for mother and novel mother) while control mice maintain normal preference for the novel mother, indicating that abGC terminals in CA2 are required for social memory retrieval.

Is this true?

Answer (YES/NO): YES